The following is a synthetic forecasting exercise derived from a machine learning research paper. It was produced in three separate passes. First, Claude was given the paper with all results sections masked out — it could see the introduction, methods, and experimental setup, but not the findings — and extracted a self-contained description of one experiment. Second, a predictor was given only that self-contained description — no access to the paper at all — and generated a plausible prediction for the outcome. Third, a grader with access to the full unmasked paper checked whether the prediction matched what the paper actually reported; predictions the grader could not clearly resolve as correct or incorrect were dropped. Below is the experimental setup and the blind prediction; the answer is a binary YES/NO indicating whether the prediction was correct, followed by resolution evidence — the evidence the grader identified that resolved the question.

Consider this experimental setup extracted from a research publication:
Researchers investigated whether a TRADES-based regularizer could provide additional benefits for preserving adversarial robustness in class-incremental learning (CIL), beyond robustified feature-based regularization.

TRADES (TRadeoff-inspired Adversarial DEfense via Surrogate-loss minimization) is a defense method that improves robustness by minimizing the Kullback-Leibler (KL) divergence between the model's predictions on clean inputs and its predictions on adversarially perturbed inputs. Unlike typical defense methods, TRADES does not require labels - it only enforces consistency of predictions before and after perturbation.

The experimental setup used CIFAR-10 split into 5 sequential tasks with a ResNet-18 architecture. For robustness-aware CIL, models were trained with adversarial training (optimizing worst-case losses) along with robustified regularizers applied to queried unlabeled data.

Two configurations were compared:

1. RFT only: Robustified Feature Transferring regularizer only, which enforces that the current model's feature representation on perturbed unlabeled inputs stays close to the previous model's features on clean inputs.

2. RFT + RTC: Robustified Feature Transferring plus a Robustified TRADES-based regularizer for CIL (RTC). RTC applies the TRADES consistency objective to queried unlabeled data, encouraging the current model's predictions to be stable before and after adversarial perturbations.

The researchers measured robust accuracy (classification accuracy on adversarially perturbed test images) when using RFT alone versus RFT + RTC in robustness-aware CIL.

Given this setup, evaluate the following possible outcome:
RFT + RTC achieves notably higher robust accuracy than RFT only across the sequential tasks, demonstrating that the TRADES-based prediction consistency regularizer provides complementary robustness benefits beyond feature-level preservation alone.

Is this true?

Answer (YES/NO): NO